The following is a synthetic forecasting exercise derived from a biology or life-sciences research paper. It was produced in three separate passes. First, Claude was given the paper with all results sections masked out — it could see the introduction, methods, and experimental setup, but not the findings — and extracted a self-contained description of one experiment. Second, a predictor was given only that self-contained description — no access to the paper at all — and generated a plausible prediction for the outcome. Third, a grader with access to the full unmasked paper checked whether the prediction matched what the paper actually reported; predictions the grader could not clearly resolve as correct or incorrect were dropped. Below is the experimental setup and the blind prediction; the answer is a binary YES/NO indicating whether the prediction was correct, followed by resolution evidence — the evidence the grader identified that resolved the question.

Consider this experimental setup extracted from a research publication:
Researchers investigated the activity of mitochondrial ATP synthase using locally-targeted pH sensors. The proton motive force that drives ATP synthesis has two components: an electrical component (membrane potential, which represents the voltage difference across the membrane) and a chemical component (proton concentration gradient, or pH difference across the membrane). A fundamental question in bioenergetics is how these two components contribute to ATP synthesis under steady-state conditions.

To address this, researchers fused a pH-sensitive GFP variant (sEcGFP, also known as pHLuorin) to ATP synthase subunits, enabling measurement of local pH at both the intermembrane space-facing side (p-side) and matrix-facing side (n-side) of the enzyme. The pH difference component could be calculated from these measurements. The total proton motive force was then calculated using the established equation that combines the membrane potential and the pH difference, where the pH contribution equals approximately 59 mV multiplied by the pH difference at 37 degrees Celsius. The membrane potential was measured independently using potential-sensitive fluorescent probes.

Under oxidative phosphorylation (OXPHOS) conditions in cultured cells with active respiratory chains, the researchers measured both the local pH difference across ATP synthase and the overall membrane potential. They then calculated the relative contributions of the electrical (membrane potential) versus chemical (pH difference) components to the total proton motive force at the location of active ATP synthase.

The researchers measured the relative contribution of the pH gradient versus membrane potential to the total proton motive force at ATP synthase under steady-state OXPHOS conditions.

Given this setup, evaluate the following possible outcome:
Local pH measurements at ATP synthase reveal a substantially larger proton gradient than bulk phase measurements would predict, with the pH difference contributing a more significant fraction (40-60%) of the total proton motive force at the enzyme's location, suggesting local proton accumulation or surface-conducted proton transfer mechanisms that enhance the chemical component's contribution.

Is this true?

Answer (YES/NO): NO